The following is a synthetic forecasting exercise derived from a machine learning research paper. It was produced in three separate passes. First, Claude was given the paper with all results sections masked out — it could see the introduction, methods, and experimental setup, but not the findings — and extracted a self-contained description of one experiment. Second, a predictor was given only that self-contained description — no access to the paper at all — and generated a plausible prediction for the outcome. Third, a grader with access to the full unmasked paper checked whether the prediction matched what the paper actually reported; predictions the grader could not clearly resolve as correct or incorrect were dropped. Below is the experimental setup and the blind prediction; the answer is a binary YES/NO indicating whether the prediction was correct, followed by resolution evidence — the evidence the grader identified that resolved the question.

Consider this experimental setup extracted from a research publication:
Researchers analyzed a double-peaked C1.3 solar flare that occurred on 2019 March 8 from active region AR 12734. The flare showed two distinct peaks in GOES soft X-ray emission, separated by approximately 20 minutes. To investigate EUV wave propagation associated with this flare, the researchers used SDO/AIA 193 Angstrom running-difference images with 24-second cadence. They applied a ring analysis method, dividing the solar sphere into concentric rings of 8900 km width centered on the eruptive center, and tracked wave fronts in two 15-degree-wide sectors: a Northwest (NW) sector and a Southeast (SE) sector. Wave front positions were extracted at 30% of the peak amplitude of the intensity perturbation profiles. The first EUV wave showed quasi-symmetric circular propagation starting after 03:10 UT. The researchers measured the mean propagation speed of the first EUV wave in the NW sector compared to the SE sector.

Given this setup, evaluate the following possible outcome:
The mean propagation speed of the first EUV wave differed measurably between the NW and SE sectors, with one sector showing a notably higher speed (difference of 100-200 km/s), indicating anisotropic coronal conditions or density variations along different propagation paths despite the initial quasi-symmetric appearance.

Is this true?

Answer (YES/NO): NO